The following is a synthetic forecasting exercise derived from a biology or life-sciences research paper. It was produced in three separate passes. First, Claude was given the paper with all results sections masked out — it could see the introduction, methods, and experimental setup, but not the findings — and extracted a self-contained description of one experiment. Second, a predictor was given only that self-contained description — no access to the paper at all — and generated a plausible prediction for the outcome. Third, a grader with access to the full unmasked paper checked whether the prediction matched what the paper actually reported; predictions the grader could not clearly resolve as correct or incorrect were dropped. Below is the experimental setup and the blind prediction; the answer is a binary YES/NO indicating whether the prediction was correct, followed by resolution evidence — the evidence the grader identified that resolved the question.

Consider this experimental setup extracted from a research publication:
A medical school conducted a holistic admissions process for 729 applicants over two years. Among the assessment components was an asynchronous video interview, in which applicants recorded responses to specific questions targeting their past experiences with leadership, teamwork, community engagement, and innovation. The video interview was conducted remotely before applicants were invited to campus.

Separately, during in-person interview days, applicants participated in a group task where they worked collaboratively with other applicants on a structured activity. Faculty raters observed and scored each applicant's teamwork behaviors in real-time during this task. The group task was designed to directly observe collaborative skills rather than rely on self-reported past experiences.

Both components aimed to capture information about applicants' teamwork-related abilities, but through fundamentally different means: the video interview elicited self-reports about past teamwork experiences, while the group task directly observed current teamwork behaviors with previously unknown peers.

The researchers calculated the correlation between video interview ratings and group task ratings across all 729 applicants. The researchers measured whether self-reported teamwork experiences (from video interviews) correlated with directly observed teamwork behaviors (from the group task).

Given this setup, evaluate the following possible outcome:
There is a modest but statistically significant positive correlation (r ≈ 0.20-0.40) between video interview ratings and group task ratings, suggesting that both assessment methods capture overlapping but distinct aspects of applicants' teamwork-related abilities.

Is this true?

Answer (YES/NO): NO